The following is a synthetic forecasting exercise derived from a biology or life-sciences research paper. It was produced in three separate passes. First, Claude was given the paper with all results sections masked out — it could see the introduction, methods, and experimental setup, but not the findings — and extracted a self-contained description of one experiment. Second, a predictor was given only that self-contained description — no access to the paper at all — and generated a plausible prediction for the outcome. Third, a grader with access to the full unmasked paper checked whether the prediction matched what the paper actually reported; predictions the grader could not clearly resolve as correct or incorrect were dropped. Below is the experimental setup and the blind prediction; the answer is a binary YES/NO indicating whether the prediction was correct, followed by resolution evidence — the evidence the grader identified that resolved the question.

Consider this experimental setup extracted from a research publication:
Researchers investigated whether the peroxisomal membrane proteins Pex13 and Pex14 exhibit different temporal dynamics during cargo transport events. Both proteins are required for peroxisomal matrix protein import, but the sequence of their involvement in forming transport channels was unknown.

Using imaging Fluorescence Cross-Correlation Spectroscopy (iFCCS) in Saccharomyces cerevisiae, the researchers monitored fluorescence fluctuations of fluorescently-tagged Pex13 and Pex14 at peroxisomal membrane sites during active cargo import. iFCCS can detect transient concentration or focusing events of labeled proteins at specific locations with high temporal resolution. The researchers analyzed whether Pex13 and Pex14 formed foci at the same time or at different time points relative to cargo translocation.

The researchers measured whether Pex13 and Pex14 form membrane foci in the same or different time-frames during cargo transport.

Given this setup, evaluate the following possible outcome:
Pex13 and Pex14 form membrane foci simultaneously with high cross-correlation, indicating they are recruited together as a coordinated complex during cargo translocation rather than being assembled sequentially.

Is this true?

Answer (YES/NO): NO